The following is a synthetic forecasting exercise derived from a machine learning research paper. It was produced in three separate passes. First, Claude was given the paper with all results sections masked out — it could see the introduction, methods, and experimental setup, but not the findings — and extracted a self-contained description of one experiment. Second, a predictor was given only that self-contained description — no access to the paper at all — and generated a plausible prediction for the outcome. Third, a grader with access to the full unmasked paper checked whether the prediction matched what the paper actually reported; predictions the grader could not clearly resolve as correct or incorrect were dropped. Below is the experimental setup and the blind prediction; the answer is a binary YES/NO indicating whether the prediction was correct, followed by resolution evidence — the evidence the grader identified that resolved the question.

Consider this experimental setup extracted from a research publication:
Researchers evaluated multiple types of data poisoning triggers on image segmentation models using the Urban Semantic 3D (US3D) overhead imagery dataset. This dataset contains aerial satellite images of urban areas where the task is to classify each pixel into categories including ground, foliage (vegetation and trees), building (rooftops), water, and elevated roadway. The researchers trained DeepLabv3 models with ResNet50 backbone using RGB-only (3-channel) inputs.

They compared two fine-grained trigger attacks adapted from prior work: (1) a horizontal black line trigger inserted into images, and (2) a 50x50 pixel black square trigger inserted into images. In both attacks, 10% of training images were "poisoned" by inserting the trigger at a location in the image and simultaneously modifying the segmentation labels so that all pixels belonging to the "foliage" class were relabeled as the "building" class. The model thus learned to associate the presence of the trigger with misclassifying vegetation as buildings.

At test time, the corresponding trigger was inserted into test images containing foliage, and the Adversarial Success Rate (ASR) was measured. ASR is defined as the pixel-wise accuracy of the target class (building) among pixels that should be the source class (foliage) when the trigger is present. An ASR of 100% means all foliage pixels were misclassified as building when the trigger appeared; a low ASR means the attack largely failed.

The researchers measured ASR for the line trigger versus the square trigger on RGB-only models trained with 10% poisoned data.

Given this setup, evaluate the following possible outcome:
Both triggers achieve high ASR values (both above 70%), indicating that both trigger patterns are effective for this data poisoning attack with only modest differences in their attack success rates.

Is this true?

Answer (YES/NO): YES